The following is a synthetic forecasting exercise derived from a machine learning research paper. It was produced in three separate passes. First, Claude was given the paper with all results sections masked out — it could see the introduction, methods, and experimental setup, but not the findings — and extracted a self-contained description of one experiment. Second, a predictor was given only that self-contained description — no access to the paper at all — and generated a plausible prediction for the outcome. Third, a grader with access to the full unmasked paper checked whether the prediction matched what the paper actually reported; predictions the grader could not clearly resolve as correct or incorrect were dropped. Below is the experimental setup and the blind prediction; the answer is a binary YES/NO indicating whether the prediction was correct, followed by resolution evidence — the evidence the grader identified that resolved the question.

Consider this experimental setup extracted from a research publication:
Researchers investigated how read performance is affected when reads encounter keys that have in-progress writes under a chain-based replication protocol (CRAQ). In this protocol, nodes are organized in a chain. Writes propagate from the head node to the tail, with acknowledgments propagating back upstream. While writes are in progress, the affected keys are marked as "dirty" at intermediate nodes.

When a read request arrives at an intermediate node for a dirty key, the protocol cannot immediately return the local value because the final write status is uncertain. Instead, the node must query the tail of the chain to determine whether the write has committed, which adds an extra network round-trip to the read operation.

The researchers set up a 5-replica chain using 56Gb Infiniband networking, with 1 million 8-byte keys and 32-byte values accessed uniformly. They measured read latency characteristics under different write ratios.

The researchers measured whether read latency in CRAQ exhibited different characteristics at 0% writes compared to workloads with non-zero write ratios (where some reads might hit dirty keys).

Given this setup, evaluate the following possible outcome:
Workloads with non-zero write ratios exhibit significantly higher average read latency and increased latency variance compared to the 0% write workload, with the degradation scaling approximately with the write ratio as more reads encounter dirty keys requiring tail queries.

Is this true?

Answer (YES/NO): NO